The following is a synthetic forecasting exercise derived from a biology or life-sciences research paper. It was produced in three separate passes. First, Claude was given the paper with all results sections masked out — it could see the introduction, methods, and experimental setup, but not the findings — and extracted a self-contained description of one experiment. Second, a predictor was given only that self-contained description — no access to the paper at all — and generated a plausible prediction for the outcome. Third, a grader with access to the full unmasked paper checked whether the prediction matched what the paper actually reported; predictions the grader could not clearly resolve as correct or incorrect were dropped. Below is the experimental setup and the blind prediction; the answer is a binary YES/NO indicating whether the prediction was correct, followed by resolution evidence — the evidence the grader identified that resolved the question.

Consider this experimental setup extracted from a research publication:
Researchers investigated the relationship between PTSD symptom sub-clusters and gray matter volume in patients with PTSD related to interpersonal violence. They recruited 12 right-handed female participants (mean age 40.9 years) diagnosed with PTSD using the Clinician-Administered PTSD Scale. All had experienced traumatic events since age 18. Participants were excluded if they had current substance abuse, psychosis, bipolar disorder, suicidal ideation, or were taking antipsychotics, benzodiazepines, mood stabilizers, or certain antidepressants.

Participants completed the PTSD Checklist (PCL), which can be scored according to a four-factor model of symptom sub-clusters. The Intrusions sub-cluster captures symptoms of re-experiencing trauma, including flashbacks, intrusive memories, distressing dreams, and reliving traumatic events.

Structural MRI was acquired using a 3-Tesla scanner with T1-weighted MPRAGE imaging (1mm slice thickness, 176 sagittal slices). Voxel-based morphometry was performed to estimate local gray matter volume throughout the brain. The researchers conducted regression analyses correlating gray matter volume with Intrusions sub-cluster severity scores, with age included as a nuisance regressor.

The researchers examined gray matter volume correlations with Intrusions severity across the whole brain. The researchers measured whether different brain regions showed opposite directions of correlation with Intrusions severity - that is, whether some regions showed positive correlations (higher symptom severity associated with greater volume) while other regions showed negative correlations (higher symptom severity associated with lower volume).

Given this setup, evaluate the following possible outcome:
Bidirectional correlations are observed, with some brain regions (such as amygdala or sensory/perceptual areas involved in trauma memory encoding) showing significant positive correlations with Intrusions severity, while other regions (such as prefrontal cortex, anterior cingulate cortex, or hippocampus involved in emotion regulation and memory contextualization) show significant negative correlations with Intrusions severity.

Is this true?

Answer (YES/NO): NO